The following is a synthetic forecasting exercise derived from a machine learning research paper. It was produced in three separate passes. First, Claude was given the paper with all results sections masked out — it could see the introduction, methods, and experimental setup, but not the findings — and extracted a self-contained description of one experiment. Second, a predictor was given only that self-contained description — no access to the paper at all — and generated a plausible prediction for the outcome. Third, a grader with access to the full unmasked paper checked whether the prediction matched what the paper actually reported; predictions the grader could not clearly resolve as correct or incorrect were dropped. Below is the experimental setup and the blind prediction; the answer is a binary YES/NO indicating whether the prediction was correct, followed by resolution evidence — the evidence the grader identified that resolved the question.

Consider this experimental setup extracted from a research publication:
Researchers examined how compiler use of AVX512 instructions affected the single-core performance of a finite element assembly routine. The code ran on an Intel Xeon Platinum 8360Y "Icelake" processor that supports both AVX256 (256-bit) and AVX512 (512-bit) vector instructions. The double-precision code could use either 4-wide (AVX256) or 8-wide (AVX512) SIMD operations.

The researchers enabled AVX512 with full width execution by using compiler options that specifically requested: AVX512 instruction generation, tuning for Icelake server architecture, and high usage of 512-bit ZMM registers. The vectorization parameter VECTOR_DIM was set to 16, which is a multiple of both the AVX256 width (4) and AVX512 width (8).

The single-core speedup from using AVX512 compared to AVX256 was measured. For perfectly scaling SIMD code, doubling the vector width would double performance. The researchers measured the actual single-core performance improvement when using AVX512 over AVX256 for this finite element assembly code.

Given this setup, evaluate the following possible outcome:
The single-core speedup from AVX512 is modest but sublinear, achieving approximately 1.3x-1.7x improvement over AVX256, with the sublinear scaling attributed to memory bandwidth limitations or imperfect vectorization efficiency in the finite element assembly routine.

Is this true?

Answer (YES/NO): NO